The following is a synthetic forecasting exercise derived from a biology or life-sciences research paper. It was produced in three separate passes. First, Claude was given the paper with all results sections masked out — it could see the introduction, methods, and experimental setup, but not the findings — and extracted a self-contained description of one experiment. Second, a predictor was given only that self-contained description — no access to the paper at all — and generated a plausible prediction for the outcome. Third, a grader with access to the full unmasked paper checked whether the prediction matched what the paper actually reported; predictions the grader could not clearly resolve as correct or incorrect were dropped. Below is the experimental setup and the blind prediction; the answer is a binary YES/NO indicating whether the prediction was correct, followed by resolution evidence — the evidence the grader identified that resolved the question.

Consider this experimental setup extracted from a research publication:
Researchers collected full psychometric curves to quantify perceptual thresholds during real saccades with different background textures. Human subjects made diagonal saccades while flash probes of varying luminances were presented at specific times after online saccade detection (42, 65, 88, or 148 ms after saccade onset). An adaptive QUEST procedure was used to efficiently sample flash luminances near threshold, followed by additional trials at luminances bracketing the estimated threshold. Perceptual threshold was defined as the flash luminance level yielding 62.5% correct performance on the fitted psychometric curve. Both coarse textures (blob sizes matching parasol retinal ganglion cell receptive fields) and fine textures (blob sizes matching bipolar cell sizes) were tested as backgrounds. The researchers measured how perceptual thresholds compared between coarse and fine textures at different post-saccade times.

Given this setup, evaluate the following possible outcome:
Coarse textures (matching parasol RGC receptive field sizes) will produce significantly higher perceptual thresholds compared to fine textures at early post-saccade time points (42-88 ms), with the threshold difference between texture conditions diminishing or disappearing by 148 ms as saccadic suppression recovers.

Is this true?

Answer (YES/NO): YES